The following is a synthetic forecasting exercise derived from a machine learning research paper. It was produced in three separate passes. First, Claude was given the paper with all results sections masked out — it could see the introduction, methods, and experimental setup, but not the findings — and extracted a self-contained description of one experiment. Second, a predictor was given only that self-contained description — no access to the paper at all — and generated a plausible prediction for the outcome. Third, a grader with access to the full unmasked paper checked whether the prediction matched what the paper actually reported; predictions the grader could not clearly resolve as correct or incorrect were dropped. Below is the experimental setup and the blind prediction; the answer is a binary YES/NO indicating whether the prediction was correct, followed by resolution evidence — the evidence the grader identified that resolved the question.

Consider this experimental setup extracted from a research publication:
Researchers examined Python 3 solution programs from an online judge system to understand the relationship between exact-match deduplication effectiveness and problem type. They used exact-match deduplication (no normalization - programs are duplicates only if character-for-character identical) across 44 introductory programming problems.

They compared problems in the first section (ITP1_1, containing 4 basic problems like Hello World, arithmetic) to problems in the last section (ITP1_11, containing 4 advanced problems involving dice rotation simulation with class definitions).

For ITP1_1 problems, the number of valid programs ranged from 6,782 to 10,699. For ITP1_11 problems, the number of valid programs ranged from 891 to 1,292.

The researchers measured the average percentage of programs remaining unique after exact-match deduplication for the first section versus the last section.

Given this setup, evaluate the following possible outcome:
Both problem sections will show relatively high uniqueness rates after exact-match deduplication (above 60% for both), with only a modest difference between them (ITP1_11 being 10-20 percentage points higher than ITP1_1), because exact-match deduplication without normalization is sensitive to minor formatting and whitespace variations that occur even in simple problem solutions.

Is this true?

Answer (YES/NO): NO